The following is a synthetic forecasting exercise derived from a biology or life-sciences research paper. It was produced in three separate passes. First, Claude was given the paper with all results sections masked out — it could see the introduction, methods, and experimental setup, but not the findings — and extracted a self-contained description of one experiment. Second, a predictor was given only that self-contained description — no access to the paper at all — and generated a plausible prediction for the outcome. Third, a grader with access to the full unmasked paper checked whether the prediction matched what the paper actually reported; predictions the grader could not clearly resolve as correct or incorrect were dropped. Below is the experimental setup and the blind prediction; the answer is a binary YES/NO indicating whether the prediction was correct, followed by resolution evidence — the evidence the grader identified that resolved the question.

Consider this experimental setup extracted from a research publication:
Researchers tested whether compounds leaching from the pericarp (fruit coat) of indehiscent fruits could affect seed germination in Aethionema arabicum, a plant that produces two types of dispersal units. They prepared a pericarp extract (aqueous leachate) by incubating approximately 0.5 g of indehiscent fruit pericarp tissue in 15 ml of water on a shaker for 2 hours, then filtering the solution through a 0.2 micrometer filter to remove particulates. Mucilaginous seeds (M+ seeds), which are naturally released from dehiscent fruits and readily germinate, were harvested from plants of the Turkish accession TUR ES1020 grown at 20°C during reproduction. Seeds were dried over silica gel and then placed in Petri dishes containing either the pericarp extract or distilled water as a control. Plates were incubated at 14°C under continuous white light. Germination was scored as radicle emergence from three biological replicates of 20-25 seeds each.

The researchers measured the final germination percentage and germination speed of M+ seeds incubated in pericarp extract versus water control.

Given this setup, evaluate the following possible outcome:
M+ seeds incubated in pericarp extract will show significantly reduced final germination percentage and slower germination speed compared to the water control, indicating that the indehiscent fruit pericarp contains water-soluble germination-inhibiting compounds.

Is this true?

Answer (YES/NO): NO